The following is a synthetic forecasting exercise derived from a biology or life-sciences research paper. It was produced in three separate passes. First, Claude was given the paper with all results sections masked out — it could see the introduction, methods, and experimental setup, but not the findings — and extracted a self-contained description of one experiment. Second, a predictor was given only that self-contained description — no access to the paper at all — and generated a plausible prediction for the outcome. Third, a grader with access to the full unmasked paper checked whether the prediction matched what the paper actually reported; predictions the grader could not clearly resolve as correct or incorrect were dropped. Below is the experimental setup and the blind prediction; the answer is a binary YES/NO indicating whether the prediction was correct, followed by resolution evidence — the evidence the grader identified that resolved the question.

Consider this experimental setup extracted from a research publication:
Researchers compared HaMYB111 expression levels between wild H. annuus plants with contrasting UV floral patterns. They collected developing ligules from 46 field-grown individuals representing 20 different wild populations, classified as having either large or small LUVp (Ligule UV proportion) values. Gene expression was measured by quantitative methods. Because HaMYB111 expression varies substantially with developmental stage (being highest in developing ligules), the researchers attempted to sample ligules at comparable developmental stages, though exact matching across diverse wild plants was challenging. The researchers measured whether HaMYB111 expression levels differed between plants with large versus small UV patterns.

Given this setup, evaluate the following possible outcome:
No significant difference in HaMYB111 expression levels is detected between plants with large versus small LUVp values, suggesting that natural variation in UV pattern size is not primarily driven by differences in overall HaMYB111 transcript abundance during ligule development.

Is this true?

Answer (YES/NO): NO